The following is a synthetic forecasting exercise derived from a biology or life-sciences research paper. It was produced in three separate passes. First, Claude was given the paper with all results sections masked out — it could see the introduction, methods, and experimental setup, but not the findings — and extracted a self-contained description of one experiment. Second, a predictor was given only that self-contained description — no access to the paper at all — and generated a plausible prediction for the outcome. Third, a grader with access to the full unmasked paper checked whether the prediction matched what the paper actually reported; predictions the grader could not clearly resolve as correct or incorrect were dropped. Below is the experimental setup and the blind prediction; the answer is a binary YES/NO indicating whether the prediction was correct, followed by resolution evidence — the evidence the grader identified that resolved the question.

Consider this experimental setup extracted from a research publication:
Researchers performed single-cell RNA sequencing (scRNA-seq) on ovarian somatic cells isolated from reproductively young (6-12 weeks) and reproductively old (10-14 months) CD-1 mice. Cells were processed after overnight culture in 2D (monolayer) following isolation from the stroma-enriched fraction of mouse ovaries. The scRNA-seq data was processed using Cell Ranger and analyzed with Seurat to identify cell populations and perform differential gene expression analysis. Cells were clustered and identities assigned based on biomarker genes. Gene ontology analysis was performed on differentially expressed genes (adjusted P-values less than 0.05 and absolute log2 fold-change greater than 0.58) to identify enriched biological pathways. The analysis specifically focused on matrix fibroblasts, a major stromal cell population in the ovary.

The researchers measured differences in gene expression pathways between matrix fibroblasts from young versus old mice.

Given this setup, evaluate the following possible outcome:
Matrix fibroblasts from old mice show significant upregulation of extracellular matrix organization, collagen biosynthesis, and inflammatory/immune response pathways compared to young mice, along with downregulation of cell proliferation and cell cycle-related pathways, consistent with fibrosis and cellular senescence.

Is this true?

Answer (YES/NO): NO